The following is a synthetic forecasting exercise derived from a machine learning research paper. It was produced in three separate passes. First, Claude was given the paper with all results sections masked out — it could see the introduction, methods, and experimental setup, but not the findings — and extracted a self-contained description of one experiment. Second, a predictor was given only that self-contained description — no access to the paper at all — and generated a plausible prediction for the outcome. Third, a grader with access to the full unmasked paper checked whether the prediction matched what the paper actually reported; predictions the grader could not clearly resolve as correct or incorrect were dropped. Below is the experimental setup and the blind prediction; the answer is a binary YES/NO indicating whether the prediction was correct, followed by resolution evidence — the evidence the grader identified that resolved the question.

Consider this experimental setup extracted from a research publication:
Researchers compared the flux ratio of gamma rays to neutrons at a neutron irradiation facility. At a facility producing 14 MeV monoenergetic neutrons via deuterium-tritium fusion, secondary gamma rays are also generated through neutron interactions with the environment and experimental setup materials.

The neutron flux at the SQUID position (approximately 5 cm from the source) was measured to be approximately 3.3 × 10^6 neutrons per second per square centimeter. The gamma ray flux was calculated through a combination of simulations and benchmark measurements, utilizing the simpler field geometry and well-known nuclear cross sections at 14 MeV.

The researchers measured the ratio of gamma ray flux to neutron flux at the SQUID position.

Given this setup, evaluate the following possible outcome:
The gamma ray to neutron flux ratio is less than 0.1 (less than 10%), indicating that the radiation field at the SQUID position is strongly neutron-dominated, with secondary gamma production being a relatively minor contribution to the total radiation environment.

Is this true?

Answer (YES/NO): YES